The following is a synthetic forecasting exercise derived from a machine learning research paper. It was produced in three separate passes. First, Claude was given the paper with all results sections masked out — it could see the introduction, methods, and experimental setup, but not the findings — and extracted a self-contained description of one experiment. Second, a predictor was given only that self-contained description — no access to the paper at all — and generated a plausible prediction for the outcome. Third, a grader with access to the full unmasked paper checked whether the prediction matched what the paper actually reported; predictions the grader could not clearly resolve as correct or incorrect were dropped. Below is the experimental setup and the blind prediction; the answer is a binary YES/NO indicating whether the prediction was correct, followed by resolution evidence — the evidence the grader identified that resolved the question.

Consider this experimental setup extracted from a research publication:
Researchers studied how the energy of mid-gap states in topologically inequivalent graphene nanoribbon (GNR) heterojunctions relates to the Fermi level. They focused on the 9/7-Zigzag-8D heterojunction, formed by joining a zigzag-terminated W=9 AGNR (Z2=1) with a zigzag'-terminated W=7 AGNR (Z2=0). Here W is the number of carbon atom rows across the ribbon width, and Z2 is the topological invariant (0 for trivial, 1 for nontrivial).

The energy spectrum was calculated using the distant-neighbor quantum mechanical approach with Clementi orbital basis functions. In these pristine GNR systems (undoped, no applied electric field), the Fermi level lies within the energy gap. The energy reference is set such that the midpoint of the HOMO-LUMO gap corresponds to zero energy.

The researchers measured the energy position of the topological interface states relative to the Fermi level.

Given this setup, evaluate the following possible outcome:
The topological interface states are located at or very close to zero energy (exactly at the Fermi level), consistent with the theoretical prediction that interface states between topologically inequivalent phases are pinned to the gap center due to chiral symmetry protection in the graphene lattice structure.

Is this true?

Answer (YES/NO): NO